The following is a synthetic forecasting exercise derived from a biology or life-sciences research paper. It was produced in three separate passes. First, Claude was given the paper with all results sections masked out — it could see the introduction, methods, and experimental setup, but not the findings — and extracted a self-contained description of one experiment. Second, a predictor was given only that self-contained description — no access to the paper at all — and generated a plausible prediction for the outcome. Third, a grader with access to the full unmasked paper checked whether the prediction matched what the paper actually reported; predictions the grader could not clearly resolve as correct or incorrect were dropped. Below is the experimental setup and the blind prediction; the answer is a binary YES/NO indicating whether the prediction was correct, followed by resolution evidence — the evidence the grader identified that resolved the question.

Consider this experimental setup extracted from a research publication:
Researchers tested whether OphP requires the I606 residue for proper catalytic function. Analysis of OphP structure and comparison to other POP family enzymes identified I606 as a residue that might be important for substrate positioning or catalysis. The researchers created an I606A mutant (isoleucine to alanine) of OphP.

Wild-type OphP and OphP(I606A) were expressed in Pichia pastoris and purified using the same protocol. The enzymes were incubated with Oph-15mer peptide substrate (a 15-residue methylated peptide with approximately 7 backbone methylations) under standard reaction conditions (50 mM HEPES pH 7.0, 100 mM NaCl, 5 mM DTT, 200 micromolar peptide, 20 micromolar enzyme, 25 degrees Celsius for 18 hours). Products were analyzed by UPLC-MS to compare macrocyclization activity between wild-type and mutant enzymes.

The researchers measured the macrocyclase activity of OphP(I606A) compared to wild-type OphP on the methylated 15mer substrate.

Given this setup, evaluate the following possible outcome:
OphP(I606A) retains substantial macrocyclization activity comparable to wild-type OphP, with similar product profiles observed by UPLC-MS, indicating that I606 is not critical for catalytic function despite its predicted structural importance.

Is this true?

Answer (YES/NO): YES